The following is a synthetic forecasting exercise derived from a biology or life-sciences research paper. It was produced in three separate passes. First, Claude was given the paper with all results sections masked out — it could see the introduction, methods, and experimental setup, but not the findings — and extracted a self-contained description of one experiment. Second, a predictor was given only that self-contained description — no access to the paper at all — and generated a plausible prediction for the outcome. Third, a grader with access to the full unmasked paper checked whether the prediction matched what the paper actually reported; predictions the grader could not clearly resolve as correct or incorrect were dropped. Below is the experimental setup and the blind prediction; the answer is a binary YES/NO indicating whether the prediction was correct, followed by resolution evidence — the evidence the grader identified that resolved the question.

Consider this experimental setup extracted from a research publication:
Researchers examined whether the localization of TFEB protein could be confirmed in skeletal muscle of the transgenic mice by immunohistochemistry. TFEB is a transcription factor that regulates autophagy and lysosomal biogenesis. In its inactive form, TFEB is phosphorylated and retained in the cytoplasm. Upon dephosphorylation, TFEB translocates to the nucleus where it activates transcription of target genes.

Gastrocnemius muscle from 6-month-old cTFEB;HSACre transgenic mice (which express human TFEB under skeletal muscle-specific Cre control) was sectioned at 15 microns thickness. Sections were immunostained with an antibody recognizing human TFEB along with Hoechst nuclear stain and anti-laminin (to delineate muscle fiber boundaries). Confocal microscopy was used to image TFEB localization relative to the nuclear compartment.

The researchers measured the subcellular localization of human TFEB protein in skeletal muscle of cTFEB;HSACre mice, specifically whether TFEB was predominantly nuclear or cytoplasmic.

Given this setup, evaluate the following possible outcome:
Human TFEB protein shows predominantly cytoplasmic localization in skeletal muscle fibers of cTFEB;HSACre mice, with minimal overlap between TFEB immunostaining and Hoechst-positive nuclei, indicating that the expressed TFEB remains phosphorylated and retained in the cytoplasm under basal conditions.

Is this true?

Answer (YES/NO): NO